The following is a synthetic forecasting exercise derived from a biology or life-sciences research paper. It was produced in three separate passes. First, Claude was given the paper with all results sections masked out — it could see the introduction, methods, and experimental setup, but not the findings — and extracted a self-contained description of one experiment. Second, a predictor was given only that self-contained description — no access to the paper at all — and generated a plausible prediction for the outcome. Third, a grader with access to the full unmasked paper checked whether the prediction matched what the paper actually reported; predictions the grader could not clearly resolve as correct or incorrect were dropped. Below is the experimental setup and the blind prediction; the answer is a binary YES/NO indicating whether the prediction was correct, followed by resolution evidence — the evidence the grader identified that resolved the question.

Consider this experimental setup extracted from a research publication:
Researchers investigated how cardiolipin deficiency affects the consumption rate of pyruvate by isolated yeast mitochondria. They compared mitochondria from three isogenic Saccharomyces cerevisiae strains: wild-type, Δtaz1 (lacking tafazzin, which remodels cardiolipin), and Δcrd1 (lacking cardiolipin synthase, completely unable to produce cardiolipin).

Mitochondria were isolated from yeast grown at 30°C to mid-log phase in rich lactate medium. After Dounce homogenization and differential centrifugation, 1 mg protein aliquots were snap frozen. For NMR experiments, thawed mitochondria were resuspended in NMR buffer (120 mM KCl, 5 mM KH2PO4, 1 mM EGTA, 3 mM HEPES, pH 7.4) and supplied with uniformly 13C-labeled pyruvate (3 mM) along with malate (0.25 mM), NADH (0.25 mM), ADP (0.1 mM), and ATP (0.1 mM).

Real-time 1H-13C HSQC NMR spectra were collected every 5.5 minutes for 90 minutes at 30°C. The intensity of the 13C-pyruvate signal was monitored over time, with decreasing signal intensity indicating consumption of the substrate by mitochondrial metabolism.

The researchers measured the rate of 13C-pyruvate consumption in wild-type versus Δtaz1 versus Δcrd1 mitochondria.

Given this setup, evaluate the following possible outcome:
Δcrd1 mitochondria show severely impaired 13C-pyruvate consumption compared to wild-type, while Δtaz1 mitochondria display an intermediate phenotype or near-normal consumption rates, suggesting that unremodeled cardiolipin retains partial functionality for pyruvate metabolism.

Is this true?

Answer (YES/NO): NO